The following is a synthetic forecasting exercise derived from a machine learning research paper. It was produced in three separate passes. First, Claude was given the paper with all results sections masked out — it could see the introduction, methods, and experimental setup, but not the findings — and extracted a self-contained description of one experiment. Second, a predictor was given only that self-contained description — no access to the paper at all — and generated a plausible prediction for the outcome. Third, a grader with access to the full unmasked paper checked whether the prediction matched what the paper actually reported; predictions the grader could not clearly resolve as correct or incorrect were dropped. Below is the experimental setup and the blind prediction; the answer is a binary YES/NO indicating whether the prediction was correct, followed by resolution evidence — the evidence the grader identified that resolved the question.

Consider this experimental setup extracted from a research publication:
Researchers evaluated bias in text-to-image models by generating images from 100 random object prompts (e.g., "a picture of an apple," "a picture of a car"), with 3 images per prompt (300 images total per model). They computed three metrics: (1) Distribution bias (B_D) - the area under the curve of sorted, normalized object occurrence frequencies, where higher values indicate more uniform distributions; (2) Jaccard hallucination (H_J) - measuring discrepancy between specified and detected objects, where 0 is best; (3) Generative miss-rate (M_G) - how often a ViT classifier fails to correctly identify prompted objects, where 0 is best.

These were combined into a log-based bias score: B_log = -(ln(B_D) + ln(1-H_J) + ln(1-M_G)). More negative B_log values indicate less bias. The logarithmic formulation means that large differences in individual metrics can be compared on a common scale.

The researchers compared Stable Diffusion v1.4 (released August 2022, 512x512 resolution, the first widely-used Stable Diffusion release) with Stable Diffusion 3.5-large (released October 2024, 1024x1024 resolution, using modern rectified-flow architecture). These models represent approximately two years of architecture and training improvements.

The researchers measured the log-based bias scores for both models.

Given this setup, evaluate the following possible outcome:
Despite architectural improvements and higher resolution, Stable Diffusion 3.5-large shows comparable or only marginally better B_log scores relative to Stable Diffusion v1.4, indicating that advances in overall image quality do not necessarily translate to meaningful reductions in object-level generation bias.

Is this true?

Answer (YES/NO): YES